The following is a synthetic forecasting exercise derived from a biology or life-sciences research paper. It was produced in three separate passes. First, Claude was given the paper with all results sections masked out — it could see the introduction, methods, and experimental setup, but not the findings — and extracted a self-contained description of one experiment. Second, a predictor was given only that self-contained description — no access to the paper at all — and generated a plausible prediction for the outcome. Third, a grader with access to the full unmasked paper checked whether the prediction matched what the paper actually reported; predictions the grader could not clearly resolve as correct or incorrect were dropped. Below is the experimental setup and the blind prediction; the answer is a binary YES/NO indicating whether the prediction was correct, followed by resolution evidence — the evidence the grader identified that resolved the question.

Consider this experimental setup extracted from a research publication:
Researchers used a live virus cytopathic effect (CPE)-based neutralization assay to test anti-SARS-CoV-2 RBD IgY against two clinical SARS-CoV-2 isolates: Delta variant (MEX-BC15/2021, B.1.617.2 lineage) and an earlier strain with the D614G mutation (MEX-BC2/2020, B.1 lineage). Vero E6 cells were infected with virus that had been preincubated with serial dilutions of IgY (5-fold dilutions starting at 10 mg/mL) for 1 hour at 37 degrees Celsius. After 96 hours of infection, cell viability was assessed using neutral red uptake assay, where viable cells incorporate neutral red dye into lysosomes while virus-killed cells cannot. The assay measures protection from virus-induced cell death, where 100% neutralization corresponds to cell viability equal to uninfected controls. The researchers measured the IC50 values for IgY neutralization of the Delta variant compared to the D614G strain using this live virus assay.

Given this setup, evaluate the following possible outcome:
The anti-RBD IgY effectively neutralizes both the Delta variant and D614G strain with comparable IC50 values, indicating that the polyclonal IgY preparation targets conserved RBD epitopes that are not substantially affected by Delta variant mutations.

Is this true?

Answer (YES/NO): YES